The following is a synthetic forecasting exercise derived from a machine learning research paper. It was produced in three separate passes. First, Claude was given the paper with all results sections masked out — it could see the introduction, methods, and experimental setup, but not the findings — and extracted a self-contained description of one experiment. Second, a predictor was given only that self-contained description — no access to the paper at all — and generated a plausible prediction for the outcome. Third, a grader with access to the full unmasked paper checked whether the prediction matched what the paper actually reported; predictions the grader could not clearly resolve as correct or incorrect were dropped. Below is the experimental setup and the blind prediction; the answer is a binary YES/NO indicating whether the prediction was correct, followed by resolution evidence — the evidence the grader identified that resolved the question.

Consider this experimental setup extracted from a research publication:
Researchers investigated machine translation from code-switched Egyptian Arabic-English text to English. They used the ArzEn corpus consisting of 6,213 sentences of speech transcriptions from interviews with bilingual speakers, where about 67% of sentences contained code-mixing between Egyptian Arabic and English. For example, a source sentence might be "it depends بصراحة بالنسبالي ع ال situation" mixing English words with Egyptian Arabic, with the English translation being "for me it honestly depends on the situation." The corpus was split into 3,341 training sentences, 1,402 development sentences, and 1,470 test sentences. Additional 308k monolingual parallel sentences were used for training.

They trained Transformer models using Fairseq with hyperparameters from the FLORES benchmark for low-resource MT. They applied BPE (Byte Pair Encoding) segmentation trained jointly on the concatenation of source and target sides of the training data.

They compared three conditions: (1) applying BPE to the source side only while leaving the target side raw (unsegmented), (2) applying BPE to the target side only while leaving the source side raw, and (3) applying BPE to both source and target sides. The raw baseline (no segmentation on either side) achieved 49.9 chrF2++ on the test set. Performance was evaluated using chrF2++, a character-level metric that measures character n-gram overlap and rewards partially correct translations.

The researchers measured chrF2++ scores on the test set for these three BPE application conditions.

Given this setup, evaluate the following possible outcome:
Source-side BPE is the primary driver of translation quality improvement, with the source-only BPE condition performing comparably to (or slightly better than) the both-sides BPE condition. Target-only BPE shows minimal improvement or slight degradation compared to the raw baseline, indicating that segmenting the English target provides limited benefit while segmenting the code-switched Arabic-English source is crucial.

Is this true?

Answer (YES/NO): NO